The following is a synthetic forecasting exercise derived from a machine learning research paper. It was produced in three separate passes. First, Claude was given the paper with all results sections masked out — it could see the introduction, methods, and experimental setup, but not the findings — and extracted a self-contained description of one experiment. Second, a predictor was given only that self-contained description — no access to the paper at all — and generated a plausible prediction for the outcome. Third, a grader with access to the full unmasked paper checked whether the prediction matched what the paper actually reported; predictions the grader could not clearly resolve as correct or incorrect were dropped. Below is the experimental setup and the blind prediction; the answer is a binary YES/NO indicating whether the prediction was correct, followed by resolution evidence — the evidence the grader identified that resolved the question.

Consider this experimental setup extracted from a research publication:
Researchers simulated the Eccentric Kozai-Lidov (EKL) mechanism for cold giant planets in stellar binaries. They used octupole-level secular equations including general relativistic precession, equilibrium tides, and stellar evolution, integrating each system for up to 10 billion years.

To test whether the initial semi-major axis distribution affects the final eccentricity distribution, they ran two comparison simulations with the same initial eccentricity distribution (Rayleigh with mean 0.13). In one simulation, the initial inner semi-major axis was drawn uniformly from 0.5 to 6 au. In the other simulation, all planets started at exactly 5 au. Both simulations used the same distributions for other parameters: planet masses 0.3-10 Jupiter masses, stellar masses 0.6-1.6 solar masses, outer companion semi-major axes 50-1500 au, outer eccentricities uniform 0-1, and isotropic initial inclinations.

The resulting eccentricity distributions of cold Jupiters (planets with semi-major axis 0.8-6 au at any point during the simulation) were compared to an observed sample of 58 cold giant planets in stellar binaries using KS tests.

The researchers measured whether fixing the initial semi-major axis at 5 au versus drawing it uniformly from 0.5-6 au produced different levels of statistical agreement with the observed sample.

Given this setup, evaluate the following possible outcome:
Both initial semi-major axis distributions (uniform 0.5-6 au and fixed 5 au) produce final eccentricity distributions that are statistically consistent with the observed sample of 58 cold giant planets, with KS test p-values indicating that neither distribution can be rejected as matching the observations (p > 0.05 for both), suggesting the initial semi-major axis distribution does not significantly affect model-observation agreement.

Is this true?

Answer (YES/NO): YES